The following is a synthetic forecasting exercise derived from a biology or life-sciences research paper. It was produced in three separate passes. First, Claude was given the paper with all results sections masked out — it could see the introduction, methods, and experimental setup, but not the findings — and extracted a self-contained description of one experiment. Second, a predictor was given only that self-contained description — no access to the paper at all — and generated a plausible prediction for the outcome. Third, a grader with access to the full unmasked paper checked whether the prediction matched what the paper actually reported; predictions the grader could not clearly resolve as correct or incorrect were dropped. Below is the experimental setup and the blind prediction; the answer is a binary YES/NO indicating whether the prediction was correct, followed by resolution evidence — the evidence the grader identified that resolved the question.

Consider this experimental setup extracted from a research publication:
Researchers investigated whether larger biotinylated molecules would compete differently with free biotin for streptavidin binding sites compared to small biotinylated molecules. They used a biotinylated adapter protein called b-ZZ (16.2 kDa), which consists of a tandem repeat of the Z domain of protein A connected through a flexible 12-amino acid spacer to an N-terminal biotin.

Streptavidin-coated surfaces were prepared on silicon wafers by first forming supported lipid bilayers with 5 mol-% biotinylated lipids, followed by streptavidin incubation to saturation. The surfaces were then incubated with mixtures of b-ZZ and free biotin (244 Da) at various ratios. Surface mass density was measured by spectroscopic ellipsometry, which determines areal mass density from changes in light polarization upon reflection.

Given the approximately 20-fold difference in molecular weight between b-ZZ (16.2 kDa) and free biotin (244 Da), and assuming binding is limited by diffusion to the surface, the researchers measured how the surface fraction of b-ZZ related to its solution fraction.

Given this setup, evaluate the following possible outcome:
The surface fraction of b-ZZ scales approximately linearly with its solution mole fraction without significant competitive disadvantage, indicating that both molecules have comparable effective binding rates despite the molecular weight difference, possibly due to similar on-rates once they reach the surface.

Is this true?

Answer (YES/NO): NO